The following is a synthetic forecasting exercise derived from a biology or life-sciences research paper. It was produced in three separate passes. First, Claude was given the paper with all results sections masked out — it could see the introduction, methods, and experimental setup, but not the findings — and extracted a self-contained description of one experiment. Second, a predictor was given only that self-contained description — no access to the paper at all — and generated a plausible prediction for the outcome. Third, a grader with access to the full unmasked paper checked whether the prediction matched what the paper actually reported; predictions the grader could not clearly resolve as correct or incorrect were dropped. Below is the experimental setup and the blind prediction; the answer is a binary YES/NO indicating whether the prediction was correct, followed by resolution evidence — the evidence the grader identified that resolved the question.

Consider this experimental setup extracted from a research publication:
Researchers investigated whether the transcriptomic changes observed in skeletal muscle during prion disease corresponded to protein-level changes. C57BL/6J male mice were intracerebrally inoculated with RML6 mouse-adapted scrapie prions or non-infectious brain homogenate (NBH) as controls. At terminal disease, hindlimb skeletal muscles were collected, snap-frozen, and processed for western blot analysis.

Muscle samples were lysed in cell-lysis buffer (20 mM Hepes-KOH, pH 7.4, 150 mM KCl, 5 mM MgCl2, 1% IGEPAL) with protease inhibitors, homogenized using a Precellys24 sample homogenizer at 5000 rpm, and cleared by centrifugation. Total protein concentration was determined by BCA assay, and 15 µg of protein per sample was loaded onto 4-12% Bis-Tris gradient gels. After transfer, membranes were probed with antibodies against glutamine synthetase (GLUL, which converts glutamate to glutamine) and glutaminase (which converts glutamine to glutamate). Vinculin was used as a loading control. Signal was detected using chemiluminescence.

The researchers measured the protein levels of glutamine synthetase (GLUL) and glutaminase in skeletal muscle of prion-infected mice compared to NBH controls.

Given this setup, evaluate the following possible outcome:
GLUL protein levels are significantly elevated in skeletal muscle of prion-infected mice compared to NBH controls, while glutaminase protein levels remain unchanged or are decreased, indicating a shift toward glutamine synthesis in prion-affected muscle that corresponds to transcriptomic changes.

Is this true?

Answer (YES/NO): YES